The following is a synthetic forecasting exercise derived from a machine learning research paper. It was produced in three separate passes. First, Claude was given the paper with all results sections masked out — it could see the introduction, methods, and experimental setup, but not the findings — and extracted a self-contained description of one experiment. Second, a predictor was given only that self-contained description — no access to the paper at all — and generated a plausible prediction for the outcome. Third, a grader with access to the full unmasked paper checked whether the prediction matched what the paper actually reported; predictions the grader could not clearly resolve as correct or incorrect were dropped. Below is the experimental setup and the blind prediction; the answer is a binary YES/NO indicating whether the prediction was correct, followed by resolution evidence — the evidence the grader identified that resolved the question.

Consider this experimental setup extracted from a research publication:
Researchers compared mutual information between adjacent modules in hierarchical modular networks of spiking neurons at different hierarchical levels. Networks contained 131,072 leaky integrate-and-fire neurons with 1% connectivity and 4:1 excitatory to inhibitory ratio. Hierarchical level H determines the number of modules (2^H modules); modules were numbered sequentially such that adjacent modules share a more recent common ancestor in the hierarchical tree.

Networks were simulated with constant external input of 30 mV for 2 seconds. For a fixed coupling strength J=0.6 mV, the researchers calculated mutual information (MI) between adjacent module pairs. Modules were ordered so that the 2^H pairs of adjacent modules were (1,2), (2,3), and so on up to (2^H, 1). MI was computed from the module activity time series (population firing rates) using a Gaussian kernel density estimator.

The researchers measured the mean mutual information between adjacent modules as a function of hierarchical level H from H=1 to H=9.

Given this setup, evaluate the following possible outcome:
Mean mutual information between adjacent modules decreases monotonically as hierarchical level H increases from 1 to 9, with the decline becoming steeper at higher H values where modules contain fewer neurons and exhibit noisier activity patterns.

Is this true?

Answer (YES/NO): NO